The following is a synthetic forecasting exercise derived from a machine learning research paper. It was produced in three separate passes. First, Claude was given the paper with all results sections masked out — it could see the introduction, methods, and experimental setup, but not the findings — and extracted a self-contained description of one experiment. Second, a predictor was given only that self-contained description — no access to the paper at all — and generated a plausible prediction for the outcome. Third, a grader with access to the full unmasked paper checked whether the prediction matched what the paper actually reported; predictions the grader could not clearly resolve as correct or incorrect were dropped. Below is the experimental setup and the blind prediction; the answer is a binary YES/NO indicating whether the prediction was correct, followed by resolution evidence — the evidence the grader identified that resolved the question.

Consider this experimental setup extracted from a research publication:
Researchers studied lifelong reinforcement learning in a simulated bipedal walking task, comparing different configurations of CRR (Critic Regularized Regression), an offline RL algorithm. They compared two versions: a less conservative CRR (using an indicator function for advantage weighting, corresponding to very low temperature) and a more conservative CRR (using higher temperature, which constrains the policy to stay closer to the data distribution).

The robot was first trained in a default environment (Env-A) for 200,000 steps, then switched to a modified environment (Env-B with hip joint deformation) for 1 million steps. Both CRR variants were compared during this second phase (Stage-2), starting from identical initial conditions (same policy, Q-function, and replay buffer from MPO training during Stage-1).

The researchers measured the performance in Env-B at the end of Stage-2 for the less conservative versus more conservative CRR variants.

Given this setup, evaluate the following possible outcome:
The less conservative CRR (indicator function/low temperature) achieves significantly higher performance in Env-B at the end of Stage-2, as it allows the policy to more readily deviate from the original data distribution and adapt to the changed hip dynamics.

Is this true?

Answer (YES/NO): YES